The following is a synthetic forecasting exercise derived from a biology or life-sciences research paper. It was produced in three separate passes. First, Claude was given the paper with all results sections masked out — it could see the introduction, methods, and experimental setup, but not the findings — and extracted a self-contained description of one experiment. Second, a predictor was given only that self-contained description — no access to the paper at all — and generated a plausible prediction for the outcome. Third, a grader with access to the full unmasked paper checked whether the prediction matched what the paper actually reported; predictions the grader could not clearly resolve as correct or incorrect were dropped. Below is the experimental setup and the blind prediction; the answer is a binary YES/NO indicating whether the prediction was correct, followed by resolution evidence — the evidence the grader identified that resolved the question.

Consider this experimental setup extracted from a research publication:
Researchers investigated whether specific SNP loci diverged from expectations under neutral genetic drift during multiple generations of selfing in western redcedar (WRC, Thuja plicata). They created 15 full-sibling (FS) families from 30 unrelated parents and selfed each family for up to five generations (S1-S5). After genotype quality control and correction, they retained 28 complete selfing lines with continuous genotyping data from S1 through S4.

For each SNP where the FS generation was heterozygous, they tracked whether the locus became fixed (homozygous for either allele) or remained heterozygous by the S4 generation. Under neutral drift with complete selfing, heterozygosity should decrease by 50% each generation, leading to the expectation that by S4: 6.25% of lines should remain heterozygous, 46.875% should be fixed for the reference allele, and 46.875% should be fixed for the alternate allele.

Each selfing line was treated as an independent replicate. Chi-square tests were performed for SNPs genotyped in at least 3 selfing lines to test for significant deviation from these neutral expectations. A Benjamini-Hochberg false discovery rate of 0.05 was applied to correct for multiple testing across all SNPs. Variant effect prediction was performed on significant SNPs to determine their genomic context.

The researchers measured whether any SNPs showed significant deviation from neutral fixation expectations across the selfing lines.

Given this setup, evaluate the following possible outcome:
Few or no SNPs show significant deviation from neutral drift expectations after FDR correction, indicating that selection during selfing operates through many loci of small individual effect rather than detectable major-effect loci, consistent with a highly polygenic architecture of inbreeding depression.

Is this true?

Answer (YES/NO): NO